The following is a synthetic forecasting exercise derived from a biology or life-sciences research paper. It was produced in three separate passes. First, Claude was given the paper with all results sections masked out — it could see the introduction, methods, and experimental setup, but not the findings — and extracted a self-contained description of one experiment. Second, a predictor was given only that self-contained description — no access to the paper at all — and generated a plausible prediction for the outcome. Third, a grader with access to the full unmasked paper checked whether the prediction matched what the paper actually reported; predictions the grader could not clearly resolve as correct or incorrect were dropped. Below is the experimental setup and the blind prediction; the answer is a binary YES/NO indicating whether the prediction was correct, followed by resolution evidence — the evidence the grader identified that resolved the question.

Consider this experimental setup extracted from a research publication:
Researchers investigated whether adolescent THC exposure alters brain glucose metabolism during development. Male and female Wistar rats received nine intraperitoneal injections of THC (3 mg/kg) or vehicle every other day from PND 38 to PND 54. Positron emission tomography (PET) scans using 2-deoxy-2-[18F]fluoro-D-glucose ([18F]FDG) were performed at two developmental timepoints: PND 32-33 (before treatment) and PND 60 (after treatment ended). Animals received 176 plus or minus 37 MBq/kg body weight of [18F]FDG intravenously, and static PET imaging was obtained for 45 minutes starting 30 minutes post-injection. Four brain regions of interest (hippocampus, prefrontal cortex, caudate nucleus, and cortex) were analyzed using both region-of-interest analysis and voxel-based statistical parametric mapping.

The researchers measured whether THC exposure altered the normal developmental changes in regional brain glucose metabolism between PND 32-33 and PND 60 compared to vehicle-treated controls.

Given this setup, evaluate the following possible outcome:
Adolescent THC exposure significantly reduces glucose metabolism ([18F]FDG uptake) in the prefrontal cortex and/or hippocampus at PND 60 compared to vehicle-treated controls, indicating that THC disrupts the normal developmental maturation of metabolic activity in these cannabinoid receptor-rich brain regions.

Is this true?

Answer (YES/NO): NO